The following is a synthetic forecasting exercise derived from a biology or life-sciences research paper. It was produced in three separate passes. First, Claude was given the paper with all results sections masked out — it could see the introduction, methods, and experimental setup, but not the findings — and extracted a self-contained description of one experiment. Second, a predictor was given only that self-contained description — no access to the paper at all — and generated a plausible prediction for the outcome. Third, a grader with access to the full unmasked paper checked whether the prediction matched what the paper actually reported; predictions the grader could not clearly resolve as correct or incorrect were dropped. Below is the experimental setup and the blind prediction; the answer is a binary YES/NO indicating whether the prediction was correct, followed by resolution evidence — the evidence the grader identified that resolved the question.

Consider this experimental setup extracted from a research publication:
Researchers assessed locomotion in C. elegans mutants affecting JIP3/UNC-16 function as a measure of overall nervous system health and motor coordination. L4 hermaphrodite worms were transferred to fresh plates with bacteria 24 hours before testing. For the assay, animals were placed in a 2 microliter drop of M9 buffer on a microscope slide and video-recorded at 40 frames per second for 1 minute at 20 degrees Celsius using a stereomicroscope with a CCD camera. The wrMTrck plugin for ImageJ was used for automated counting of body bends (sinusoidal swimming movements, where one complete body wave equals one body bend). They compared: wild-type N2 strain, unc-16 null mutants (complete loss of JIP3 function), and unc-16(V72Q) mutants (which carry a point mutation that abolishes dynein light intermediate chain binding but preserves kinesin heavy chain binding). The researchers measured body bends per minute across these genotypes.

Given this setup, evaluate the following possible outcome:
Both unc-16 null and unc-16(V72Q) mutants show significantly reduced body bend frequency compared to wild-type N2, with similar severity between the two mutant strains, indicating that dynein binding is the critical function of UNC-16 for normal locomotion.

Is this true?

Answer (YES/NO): YES